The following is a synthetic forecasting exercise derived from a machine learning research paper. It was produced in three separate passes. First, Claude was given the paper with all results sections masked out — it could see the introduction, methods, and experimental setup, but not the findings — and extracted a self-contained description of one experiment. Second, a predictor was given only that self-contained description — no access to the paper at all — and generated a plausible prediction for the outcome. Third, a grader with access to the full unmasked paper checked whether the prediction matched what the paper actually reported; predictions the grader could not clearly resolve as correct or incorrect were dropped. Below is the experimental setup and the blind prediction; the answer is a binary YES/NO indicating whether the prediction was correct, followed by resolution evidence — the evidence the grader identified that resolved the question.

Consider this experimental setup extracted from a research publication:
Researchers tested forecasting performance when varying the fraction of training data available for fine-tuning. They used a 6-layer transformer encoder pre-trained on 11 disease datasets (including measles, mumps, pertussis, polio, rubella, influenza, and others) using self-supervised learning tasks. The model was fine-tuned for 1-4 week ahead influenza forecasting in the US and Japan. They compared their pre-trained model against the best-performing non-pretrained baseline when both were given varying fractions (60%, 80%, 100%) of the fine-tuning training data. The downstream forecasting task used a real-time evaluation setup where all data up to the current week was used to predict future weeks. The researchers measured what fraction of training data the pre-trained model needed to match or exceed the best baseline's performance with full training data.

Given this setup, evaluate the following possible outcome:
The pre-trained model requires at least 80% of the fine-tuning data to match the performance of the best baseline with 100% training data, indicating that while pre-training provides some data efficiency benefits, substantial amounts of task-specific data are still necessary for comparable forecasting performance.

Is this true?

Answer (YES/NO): NO